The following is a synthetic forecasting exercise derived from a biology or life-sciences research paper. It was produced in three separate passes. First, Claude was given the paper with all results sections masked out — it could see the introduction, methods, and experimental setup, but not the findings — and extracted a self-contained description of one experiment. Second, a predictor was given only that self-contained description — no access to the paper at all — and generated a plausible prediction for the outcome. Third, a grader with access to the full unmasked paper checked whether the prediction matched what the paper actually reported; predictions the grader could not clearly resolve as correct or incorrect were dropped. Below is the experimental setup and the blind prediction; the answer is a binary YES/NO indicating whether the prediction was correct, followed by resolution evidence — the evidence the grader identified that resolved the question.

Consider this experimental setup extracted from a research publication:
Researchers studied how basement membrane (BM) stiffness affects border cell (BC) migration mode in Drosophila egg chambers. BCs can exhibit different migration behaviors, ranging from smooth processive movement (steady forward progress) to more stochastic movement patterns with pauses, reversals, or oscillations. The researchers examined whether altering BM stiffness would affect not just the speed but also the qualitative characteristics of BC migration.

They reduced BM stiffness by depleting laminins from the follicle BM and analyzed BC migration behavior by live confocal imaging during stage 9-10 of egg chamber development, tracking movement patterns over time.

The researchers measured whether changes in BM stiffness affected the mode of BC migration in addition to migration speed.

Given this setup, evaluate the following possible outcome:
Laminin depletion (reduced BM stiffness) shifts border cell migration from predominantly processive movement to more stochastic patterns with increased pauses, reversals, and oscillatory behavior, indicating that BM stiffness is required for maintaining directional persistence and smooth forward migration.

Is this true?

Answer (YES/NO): NO